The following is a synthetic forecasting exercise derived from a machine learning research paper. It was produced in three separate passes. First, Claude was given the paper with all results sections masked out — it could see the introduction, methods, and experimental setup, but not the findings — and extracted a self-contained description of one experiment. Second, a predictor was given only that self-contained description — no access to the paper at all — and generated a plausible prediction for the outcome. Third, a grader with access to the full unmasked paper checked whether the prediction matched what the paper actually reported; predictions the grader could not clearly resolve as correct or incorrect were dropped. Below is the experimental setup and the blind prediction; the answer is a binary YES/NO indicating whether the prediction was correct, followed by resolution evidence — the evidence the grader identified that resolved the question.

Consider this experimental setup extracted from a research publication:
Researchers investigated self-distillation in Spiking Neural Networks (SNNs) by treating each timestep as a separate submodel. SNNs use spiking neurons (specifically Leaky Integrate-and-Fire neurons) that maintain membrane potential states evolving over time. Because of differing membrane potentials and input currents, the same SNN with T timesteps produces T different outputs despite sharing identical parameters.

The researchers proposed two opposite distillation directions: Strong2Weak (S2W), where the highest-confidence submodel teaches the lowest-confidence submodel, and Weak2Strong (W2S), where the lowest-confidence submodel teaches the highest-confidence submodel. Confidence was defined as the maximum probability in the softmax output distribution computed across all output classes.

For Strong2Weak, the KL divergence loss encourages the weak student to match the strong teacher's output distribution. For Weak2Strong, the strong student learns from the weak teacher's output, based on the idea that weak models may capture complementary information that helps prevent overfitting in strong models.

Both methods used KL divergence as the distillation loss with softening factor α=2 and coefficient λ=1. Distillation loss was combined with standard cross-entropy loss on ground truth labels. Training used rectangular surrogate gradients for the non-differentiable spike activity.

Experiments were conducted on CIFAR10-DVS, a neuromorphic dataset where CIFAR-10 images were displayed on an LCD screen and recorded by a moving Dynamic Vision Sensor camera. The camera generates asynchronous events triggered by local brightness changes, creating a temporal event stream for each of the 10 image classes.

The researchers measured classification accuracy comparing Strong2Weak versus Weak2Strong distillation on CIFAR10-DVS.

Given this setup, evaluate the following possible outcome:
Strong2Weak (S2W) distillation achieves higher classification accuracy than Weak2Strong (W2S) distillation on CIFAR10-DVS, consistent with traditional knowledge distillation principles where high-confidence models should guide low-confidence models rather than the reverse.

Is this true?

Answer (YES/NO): NO